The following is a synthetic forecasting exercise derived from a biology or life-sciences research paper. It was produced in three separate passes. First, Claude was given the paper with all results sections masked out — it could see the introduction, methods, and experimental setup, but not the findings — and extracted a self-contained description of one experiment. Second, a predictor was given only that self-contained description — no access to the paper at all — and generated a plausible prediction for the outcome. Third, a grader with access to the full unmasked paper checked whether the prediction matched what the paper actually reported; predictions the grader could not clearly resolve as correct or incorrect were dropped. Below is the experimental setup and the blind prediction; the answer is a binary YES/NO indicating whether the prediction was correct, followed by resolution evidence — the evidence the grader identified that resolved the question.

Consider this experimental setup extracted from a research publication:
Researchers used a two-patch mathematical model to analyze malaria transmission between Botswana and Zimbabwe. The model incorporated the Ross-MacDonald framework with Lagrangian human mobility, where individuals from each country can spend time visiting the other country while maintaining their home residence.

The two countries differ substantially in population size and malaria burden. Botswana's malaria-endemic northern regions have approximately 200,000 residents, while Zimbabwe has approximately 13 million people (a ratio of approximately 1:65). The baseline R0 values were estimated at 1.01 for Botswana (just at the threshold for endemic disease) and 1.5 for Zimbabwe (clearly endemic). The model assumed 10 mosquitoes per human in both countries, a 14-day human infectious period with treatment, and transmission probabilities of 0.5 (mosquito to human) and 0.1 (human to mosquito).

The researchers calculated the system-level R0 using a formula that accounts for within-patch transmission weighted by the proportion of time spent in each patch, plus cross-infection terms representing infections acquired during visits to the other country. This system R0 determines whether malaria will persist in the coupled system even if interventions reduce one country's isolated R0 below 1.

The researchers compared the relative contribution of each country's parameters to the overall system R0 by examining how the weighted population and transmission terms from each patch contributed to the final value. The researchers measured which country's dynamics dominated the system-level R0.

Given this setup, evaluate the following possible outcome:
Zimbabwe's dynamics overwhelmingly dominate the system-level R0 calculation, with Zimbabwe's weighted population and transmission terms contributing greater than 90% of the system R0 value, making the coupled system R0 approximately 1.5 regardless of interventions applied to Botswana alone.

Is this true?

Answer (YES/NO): NO